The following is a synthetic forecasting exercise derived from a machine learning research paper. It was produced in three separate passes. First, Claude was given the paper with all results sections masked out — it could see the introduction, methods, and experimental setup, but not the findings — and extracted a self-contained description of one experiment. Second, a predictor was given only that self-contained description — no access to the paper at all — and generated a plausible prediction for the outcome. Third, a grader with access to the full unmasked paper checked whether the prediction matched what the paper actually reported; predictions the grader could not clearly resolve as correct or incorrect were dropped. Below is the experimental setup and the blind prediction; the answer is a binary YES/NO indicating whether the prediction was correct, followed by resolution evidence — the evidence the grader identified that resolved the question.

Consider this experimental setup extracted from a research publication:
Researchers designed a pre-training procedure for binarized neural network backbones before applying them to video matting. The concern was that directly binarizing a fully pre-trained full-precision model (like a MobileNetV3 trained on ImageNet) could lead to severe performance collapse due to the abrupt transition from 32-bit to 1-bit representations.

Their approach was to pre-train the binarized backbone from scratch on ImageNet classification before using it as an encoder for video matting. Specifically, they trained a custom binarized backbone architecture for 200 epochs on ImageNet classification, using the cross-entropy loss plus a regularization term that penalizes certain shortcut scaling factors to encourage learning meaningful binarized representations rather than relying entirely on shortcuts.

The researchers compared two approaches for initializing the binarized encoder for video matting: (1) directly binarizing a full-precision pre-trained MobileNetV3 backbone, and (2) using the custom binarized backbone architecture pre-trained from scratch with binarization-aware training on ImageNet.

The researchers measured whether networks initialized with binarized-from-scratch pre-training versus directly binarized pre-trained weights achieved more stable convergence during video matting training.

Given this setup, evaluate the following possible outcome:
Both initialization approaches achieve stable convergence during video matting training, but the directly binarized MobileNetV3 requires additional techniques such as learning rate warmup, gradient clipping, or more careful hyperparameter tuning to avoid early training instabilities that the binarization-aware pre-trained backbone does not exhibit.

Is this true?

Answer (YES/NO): NO